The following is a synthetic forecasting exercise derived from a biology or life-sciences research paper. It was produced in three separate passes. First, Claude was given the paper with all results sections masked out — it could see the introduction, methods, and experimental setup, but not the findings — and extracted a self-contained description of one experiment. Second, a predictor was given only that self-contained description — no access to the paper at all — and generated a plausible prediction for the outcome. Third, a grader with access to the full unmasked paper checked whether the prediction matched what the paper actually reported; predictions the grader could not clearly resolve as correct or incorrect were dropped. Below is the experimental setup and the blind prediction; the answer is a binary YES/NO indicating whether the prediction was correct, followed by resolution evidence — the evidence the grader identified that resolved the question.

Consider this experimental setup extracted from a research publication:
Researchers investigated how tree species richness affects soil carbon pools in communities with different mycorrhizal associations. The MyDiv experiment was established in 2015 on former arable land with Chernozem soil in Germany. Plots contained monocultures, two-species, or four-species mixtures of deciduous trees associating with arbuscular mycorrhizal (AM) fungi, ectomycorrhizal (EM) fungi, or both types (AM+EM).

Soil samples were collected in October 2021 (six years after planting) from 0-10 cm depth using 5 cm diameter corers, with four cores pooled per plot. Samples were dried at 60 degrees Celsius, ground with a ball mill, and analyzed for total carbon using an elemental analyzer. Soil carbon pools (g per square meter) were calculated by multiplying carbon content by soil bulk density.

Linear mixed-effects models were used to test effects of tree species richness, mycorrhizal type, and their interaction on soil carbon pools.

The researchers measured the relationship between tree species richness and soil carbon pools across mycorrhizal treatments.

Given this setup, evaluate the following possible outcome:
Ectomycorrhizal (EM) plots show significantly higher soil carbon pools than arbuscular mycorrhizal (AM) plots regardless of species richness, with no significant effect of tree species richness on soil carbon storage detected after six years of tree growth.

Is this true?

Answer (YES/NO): NO